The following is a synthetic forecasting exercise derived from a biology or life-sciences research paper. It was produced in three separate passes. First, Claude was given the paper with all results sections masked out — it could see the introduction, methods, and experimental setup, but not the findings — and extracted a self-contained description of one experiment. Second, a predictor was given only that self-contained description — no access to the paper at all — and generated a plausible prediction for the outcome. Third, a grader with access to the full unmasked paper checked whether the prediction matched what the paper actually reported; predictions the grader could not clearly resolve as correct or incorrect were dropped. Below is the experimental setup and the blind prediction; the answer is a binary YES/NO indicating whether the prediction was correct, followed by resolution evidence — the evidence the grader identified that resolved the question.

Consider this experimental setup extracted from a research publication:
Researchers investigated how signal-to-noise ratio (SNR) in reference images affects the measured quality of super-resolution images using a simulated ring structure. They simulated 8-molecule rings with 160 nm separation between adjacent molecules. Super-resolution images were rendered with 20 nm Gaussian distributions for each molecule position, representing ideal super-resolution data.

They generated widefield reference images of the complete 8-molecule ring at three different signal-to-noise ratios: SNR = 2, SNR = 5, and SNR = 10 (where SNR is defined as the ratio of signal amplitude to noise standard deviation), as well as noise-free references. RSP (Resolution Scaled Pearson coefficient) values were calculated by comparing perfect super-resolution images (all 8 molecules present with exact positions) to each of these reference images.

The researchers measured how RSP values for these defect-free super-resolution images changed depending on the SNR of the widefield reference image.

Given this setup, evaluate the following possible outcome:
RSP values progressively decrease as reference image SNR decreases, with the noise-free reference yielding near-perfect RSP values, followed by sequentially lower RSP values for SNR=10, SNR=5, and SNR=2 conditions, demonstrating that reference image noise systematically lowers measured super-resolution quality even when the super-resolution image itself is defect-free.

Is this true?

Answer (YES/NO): YES